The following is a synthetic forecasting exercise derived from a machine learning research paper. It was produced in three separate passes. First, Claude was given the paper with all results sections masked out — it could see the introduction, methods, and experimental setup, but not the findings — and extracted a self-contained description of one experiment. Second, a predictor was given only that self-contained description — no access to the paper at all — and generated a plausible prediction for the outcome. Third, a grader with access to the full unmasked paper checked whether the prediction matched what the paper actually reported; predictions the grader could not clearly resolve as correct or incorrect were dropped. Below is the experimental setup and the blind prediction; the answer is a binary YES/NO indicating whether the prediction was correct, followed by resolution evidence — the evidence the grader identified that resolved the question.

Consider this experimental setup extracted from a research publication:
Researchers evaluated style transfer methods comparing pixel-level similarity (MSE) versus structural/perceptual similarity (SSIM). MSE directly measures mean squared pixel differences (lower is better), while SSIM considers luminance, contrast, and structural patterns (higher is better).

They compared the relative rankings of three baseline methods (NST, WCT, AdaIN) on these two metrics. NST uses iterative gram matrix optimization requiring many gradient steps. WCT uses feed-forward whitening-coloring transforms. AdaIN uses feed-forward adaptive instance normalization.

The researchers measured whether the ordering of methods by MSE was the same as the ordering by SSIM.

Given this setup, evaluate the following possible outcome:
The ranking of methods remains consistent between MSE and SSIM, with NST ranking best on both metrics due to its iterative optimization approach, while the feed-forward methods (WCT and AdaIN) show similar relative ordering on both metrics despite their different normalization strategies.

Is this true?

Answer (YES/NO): NO